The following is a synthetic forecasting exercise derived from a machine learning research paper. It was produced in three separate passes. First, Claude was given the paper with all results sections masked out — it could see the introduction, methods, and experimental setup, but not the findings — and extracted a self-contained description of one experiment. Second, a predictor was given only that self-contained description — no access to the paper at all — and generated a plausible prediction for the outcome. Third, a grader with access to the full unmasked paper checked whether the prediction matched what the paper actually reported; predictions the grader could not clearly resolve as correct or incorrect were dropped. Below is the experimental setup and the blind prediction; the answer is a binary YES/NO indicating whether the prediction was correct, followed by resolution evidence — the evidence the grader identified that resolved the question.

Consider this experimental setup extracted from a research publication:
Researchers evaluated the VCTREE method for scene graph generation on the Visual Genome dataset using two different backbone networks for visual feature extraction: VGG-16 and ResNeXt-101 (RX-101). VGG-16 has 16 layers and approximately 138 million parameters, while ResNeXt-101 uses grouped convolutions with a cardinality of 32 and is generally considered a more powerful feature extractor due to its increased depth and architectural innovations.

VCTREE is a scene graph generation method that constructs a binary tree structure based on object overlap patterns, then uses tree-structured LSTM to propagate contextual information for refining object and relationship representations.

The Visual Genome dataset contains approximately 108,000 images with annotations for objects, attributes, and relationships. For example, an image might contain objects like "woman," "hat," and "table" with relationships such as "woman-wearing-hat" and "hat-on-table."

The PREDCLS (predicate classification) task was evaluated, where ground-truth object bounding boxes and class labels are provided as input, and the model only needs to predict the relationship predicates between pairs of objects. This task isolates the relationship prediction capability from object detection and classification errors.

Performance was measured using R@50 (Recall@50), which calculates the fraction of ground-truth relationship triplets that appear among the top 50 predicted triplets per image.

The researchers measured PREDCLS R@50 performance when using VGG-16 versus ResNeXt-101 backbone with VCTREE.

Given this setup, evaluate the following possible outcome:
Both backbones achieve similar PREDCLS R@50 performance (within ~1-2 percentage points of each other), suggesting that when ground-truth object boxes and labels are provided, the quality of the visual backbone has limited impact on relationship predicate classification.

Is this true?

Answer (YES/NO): YES